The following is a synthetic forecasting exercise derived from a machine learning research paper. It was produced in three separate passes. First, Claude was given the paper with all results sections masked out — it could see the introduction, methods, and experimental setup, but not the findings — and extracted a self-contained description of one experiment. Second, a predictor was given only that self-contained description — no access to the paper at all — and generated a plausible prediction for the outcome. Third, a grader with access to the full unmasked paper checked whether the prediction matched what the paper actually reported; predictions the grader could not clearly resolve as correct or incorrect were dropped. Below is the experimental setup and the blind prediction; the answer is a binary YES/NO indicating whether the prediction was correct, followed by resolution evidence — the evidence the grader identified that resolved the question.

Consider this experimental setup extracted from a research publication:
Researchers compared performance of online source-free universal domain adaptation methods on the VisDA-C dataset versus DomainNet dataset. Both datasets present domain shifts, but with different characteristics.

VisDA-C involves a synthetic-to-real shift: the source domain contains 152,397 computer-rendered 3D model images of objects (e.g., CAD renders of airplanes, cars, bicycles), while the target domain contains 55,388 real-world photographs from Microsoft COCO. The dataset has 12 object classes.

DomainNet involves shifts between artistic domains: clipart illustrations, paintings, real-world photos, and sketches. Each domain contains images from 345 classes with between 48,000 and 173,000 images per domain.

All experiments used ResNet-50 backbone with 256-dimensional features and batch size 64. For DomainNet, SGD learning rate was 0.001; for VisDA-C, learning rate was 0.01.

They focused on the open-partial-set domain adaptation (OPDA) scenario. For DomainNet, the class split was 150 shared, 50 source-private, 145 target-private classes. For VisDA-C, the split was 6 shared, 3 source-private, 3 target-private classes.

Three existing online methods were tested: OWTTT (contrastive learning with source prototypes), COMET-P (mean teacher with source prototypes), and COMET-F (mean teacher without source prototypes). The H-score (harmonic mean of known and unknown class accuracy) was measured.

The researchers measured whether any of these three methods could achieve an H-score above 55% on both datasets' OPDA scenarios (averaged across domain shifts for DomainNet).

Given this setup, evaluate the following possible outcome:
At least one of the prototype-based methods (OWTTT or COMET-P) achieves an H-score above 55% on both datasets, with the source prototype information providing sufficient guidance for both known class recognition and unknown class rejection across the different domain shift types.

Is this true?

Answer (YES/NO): NO